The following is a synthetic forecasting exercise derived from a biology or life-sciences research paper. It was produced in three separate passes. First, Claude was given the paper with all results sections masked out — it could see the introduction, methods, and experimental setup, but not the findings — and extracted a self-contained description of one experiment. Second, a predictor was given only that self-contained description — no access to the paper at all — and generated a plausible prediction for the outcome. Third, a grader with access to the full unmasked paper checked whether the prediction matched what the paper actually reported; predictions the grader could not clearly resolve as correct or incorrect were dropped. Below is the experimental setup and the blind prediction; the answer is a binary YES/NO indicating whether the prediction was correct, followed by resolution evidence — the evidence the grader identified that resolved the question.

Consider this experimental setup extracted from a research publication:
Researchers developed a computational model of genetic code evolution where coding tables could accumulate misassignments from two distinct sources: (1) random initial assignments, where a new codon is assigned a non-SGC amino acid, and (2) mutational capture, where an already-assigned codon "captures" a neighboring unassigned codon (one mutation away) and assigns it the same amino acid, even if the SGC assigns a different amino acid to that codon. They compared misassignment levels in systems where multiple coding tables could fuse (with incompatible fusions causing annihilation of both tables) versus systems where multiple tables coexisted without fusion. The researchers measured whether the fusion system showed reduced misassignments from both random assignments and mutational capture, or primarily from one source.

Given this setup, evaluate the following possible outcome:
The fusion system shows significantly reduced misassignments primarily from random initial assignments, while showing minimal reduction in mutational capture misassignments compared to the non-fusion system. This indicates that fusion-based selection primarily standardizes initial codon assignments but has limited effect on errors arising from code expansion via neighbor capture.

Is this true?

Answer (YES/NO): NO